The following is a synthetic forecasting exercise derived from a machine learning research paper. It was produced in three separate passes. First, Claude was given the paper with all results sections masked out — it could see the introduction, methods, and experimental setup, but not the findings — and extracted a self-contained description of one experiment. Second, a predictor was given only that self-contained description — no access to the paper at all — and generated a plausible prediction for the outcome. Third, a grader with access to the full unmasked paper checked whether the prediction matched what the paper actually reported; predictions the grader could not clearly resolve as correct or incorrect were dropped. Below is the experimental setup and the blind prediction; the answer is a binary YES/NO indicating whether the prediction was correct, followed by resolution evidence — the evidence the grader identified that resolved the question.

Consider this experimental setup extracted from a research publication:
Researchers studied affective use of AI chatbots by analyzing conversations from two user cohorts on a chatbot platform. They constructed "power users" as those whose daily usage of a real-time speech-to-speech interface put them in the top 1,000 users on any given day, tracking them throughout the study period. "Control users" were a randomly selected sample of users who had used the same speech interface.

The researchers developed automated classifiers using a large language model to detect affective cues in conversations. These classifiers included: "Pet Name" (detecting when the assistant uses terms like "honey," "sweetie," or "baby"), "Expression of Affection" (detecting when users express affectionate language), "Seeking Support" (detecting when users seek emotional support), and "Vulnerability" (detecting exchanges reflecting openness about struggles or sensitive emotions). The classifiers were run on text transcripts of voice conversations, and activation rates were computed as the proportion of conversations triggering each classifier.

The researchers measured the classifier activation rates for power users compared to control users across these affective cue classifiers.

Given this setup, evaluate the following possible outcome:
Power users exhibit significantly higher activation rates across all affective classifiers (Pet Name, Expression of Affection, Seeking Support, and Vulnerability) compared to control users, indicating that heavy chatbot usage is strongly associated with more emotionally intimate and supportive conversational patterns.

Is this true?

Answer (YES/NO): YES